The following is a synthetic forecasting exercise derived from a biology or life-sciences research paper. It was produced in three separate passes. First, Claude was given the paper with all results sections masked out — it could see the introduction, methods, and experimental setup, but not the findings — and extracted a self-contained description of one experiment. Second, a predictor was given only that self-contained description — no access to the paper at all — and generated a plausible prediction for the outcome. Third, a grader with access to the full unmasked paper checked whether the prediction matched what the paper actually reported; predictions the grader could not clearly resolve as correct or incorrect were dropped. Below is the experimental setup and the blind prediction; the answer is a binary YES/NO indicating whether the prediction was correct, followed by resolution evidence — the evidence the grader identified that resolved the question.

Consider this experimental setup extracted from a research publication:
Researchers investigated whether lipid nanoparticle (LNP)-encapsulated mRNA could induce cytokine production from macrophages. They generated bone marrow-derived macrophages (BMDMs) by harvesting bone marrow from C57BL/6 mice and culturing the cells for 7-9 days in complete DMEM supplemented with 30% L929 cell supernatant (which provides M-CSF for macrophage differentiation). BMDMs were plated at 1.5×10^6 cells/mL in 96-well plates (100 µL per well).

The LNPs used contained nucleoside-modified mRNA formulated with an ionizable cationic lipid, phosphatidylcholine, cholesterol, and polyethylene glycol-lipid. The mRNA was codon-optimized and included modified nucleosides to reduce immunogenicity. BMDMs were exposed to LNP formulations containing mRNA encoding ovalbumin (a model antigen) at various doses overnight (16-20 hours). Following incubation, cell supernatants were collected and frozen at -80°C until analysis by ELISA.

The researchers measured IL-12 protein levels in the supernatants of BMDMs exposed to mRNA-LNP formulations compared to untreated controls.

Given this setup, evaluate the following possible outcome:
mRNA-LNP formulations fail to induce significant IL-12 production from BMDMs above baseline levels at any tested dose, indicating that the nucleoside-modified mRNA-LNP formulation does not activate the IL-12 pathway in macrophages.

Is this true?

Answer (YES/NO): YES